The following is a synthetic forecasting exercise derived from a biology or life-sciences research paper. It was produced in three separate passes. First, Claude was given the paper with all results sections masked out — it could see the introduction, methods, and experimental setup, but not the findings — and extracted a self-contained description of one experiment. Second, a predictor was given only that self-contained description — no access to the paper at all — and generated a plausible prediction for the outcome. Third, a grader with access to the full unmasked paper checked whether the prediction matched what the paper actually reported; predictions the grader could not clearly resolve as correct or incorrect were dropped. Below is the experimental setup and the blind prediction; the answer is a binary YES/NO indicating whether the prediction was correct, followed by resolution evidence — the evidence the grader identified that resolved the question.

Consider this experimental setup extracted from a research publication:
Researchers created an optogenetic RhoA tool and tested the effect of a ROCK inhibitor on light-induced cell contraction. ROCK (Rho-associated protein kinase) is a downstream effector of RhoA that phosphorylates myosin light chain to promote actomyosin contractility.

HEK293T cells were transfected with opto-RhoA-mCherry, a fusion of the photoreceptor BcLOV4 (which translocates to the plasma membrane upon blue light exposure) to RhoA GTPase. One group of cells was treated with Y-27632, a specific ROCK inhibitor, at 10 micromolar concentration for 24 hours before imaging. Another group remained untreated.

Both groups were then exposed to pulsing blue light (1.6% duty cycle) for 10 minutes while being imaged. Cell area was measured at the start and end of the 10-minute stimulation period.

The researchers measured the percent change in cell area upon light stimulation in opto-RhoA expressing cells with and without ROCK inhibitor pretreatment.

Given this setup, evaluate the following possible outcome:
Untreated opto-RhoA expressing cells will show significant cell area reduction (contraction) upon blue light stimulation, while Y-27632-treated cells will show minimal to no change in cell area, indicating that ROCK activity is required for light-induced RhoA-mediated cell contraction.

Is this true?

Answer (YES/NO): YES